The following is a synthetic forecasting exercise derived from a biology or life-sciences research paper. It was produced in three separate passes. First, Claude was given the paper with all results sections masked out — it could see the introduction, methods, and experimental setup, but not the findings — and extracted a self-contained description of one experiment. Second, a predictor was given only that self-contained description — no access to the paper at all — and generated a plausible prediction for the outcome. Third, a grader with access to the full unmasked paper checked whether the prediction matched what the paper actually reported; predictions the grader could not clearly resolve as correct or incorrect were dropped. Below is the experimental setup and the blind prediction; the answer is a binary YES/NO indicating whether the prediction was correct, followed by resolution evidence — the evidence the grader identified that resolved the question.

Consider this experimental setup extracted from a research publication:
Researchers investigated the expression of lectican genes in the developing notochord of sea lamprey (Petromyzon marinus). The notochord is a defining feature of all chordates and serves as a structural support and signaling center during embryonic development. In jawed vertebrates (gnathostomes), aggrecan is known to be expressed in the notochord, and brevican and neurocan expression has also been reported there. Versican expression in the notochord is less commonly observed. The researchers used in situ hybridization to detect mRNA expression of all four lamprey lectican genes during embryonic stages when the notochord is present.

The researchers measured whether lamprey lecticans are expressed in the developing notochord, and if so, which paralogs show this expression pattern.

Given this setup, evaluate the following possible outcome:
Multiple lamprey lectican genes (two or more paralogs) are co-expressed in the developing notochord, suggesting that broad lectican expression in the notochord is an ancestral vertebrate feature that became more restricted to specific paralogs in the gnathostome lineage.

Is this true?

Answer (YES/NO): NO